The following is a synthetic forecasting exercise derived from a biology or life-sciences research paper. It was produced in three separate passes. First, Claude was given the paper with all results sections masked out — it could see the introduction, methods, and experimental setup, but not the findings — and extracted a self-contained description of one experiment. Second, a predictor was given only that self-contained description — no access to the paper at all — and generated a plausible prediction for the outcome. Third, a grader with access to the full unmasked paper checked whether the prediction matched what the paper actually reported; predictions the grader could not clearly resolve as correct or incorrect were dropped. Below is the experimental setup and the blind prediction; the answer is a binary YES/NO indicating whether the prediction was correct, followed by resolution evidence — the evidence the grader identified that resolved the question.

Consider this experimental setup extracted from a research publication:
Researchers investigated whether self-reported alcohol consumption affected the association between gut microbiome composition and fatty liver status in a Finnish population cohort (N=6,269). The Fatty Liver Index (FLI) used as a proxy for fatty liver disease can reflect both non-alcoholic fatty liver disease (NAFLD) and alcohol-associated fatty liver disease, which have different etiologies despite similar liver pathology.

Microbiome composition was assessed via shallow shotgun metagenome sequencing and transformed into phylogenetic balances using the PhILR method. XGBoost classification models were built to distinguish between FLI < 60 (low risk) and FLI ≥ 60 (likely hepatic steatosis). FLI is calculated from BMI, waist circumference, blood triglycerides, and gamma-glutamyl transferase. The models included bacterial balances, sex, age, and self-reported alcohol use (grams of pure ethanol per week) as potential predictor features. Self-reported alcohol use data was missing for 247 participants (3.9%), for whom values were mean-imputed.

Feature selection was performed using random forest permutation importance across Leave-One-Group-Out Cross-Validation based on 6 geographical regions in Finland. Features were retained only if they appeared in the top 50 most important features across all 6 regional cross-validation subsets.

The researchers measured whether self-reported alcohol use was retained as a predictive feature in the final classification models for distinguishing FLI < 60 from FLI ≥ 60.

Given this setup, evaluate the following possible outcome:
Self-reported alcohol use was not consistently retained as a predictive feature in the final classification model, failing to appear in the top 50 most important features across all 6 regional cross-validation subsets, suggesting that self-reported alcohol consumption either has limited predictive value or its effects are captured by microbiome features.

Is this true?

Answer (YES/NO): YES